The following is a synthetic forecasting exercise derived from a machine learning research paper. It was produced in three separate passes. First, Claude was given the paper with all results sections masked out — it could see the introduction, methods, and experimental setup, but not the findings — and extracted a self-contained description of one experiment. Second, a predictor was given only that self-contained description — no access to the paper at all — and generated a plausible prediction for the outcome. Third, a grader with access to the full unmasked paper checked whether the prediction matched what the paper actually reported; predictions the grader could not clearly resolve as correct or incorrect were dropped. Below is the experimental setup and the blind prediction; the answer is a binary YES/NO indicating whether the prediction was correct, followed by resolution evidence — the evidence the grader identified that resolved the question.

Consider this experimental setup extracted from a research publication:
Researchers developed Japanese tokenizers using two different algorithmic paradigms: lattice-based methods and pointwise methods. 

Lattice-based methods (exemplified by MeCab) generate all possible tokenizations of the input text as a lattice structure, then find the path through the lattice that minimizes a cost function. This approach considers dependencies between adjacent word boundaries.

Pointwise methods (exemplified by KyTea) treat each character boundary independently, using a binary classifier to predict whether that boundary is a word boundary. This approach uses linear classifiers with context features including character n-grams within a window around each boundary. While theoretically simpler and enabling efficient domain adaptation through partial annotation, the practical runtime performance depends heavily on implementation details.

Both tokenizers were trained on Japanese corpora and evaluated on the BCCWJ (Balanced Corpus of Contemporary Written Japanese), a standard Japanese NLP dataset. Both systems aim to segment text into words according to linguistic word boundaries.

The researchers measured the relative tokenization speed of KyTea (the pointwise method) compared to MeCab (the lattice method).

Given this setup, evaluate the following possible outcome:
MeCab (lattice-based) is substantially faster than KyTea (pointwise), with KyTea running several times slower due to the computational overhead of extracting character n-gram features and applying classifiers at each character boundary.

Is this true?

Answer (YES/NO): NO